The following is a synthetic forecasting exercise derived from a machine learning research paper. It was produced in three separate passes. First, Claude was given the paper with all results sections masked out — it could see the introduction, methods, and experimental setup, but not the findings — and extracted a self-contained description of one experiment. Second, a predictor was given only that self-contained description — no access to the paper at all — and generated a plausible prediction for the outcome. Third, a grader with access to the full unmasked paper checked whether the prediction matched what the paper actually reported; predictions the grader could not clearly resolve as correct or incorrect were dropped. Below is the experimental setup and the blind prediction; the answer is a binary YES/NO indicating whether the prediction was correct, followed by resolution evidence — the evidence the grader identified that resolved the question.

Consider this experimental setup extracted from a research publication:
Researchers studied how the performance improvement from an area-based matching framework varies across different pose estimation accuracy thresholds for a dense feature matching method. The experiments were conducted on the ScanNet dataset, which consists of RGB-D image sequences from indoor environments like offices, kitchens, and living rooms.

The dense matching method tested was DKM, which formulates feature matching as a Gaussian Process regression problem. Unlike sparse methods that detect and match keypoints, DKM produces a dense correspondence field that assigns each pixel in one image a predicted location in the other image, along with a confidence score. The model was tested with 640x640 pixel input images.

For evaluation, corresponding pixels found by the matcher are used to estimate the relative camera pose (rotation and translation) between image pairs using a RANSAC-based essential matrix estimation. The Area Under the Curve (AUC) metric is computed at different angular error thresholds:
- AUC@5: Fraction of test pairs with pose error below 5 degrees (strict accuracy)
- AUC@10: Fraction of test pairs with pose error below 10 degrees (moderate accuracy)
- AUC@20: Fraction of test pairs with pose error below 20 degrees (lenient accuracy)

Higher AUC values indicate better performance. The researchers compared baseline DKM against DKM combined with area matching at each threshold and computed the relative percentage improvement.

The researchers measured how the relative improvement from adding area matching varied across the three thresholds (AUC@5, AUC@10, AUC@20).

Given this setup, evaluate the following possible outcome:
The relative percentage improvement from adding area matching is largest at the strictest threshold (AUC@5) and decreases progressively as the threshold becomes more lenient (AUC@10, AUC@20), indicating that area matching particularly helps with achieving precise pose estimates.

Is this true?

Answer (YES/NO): YES